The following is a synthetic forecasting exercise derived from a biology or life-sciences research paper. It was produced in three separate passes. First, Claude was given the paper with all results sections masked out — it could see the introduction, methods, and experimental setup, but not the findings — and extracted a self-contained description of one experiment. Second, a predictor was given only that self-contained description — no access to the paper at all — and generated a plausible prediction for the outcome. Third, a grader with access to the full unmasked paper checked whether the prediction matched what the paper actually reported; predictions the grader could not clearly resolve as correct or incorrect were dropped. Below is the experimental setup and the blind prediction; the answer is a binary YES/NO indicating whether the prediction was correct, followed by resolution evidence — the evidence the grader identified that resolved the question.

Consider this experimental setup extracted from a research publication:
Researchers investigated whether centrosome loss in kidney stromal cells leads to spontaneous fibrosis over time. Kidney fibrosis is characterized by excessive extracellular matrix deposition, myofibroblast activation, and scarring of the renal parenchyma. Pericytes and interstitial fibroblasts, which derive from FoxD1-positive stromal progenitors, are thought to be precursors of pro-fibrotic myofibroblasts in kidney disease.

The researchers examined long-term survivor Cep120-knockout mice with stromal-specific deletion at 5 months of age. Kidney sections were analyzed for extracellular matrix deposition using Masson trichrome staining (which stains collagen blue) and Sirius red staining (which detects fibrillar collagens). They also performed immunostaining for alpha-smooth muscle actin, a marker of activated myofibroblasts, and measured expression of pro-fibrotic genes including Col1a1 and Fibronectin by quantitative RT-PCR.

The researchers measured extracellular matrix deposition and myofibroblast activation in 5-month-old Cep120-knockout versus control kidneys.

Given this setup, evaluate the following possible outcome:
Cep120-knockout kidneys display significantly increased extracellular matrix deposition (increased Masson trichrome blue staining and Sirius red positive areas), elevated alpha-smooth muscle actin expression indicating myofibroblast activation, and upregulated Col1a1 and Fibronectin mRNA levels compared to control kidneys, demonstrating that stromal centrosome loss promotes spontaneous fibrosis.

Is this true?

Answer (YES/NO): NO